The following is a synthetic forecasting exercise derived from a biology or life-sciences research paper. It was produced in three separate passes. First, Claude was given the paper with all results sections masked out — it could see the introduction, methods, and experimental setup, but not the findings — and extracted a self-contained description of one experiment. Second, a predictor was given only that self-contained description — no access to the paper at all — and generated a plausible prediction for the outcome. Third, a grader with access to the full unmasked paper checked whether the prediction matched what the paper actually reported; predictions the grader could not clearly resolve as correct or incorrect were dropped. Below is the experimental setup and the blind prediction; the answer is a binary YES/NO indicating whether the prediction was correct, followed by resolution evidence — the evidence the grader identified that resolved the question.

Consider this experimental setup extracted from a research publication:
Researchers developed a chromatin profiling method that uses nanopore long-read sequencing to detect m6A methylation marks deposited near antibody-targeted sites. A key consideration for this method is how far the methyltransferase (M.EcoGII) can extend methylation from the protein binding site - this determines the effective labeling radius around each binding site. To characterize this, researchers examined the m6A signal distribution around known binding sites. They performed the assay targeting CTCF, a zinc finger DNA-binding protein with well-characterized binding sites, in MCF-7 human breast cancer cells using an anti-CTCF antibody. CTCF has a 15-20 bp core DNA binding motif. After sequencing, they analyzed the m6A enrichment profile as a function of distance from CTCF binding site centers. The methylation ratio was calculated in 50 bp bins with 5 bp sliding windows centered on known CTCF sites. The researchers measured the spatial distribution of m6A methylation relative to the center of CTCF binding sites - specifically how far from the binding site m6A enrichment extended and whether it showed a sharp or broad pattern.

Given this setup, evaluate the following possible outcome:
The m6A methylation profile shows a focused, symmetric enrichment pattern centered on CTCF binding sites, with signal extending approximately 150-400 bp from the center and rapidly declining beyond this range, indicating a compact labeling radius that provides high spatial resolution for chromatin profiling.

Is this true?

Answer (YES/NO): NO